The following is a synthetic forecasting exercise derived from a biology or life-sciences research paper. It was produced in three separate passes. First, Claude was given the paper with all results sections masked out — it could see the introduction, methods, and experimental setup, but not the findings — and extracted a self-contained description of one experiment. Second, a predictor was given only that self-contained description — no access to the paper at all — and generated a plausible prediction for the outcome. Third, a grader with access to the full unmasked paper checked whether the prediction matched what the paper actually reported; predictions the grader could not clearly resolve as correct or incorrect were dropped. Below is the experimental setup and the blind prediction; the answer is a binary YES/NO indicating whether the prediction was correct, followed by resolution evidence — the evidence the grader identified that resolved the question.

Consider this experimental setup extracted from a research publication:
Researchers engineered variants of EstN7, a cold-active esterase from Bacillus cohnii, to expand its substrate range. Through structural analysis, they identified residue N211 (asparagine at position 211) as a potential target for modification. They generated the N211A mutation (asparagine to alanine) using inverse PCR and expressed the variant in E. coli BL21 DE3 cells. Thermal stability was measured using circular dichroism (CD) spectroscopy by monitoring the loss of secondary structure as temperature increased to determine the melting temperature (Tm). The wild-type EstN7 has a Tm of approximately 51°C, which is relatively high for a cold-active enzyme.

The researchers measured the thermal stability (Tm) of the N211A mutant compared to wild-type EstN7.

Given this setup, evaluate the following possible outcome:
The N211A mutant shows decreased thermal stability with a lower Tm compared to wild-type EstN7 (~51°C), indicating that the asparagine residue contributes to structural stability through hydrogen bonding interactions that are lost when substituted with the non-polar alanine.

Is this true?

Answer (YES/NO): NO